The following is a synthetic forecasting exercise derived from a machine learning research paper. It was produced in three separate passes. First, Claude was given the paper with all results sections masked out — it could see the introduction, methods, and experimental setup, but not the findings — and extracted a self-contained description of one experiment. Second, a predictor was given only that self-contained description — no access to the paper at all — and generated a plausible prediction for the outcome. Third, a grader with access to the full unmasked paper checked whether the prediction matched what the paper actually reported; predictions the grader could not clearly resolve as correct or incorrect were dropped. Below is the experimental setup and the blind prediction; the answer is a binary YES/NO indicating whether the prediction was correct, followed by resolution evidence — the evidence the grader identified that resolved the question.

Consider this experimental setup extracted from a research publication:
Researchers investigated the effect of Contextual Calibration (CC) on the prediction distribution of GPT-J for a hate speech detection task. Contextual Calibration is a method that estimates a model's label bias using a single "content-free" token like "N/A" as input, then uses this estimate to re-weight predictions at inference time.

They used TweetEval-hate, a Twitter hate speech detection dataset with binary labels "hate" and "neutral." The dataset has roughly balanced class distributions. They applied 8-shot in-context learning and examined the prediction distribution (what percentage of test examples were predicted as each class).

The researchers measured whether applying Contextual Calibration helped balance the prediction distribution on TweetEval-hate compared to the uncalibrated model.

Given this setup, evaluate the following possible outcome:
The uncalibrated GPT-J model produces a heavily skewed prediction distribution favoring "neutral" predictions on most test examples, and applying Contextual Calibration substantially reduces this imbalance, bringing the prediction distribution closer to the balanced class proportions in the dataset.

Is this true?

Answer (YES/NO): NO